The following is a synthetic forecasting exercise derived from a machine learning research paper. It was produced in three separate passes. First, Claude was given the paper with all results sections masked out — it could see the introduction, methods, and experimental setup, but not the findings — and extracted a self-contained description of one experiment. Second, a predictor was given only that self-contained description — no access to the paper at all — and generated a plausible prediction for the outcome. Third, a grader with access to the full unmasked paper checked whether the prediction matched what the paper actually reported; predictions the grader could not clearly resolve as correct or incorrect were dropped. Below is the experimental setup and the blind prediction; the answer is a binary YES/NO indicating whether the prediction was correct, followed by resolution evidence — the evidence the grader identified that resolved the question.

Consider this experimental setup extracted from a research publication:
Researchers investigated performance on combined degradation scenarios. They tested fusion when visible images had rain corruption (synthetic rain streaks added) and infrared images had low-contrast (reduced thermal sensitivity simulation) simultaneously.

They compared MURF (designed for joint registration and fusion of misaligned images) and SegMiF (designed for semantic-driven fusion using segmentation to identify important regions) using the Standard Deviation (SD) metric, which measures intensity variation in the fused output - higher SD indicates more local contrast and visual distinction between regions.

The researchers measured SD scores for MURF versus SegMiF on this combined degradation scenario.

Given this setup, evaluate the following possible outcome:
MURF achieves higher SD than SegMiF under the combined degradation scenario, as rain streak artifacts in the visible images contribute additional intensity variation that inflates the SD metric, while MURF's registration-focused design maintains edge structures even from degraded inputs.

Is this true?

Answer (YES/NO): NO